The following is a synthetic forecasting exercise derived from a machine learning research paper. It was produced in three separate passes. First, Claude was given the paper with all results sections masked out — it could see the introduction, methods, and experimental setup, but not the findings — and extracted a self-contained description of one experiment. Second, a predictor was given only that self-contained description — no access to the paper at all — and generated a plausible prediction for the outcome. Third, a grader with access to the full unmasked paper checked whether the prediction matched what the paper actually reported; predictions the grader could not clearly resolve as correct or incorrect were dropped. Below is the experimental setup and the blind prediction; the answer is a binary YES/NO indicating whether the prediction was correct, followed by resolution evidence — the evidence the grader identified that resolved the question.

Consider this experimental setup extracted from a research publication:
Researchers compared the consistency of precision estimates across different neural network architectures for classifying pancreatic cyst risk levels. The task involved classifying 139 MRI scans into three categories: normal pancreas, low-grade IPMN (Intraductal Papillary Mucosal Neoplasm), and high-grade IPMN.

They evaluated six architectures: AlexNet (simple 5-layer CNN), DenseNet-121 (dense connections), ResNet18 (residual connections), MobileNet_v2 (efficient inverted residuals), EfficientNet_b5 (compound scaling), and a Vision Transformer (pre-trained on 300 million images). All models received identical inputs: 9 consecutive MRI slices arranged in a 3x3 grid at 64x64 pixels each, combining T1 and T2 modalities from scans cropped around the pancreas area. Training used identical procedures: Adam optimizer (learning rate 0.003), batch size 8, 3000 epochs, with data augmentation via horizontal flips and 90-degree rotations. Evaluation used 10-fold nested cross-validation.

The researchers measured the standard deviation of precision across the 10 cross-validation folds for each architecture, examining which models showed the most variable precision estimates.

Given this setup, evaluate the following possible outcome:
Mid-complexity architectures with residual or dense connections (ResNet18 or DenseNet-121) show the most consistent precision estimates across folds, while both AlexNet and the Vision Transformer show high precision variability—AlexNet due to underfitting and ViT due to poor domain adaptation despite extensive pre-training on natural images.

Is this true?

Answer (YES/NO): NO